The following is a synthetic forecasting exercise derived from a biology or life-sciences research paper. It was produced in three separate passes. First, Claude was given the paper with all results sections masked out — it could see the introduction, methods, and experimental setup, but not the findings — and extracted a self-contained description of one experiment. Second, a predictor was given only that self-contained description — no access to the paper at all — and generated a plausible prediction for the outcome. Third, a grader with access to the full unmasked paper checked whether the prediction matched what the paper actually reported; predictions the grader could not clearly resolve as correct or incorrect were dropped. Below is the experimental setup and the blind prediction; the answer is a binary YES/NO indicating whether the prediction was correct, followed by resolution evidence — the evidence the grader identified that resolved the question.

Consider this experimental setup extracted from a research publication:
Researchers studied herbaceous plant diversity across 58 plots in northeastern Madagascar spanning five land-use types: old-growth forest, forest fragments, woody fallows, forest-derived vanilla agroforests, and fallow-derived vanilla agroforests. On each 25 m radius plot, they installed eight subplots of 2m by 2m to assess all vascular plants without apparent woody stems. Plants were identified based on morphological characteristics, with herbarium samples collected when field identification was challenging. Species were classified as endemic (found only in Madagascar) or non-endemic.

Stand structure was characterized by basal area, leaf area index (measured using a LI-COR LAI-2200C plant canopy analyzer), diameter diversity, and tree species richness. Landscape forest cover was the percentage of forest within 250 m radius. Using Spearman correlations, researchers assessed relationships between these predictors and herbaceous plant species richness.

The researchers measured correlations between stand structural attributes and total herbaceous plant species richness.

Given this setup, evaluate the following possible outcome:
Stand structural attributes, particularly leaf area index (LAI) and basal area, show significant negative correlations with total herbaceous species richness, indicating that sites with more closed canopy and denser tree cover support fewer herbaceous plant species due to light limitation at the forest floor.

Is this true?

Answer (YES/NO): NO